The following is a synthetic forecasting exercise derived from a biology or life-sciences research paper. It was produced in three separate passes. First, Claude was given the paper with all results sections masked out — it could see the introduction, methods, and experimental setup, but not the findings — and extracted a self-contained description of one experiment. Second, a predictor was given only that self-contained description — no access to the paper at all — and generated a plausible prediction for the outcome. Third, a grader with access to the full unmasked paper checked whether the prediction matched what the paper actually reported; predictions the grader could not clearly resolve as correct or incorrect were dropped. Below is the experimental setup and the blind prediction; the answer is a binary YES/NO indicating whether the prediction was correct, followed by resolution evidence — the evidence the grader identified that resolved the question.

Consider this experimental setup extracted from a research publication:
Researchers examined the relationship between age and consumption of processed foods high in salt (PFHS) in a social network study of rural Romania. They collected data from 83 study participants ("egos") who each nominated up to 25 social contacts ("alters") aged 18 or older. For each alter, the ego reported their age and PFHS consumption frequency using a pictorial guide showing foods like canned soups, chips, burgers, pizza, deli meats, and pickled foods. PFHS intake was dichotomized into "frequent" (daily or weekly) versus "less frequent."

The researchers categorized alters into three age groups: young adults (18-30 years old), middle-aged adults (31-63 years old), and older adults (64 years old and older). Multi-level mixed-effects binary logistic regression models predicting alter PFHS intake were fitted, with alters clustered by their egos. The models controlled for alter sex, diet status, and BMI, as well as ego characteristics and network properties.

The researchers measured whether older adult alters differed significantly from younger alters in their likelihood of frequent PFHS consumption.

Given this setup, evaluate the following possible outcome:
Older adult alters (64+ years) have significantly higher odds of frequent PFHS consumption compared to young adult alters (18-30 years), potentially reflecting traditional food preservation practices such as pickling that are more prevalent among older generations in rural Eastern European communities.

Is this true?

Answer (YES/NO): NO